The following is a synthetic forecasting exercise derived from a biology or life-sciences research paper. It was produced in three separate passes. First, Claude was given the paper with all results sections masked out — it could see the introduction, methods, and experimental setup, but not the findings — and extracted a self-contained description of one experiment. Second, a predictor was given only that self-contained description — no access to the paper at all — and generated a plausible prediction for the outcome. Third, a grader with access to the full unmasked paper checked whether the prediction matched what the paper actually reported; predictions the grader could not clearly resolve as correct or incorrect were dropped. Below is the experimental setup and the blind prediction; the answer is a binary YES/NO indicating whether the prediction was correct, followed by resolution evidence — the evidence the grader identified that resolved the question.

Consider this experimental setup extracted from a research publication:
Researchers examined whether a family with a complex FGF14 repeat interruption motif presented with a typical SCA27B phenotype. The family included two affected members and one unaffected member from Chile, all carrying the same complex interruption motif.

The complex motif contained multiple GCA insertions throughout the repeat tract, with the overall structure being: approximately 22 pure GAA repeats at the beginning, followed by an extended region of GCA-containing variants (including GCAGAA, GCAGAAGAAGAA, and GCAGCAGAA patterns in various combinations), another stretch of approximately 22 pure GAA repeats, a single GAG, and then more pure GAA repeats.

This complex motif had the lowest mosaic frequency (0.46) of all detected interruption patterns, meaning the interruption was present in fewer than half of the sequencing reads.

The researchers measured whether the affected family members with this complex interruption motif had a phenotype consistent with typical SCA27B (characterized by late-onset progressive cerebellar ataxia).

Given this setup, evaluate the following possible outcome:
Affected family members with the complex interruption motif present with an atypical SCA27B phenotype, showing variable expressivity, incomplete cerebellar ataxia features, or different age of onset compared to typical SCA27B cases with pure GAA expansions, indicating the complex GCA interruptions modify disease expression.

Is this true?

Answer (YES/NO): NO